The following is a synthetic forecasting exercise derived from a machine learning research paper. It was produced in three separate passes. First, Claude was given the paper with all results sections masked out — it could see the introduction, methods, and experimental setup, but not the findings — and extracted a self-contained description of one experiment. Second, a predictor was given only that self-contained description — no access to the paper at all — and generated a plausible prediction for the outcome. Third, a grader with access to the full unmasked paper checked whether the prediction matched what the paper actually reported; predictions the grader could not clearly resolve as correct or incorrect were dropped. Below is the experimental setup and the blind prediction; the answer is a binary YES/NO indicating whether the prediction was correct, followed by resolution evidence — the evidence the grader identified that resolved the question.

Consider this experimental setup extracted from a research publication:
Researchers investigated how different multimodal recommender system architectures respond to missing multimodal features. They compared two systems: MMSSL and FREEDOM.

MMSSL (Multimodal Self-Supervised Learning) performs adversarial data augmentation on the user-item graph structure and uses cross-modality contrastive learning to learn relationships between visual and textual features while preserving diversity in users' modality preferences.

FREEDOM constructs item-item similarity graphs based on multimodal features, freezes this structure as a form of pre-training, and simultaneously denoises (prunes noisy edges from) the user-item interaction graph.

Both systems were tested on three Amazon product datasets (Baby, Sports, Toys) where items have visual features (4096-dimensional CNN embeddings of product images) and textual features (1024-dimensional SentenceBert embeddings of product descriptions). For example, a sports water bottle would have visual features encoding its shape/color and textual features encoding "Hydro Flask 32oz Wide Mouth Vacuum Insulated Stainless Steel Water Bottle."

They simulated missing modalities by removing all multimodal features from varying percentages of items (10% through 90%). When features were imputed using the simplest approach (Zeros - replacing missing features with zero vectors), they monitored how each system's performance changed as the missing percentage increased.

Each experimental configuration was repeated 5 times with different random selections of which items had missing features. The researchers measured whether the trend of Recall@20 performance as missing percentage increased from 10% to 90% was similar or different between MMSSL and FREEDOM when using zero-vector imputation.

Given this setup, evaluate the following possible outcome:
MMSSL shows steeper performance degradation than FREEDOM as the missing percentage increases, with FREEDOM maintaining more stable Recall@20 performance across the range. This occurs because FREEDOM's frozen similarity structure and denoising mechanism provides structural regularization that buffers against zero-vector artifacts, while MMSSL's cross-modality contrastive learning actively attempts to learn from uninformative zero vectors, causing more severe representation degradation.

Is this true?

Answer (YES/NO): NO